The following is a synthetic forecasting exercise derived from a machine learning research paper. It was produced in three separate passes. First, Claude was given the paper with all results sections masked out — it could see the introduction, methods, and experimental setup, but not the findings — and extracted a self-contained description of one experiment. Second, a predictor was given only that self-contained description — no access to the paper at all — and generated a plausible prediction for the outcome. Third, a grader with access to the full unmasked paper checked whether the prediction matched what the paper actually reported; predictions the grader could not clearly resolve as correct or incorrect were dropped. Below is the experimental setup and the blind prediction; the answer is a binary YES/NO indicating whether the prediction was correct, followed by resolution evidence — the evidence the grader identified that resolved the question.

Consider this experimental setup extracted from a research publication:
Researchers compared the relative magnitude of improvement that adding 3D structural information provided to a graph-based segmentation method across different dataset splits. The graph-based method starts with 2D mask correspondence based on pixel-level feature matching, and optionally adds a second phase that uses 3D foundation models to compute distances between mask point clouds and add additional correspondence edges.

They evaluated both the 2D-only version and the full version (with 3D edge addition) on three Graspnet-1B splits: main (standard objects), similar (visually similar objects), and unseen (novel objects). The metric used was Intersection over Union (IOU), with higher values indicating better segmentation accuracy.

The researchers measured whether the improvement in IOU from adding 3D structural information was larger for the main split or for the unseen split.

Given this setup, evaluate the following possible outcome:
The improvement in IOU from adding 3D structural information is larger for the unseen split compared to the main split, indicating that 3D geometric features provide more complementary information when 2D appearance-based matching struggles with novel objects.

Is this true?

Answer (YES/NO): YES